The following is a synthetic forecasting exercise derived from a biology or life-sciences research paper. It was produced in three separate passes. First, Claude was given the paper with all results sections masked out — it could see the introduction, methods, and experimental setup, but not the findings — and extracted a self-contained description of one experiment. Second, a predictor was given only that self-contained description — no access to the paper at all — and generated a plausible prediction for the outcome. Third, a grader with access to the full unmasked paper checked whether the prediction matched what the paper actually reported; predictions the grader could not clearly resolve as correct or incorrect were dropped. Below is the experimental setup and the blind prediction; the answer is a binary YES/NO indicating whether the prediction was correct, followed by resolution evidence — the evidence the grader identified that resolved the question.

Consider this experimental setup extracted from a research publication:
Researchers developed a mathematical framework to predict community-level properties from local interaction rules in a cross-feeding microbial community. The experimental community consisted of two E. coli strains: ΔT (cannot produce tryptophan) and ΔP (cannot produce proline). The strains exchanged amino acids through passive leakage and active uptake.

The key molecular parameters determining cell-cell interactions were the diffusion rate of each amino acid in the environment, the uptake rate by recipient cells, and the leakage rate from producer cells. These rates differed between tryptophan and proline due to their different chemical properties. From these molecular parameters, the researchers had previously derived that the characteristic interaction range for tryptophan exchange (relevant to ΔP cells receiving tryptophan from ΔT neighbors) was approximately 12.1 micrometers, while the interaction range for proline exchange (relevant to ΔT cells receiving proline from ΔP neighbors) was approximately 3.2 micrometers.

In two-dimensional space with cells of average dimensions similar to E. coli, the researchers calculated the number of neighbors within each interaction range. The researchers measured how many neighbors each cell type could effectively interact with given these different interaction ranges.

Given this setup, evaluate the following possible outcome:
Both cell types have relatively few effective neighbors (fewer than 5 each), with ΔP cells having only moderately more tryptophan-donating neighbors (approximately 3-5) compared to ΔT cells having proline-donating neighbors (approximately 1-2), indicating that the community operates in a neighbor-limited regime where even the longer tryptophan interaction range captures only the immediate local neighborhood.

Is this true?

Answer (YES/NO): NO